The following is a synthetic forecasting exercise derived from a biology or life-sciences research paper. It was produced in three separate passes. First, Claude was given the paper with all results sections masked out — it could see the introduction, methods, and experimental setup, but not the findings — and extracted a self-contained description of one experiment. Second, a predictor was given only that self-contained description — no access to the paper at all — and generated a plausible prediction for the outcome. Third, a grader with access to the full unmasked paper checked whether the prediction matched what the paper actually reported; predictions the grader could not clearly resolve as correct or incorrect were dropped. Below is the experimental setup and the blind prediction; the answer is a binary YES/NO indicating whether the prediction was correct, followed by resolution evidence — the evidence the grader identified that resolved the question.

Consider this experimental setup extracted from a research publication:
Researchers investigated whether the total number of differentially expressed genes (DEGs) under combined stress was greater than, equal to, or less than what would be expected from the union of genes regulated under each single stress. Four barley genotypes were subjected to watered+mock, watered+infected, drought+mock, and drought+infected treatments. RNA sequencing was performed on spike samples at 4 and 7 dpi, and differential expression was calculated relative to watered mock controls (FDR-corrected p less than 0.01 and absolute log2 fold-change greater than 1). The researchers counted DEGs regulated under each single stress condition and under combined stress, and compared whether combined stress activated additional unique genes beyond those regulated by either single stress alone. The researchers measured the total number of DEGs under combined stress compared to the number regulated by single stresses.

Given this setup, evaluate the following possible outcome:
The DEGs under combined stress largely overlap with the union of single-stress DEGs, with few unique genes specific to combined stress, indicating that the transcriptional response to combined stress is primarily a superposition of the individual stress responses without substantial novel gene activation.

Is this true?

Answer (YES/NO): YES